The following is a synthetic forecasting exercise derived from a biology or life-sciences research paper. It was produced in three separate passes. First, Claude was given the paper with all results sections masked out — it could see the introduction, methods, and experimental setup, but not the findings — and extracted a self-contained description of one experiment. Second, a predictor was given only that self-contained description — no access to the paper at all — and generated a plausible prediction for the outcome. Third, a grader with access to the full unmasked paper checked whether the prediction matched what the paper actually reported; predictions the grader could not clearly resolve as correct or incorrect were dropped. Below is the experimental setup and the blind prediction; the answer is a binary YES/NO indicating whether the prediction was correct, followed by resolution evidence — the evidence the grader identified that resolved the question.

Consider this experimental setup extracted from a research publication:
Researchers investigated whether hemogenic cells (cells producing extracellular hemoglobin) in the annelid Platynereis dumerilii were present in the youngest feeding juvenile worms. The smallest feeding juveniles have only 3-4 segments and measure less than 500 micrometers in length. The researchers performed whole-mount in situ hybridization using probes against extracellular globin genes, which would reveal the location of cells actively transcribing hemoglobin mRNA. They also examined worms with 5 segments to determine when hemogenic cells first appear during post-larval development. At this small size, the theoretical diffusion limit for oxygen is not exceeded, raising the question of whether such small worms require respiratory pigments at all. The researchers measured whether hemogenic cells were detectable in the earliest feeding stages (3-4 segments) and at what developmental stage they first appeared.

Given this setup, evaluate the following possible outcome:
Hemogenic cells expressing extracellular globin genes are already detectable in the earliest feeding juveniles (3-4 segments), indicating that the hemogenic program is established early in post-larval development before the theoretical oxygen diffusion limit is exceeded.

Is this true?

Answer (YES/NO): NO